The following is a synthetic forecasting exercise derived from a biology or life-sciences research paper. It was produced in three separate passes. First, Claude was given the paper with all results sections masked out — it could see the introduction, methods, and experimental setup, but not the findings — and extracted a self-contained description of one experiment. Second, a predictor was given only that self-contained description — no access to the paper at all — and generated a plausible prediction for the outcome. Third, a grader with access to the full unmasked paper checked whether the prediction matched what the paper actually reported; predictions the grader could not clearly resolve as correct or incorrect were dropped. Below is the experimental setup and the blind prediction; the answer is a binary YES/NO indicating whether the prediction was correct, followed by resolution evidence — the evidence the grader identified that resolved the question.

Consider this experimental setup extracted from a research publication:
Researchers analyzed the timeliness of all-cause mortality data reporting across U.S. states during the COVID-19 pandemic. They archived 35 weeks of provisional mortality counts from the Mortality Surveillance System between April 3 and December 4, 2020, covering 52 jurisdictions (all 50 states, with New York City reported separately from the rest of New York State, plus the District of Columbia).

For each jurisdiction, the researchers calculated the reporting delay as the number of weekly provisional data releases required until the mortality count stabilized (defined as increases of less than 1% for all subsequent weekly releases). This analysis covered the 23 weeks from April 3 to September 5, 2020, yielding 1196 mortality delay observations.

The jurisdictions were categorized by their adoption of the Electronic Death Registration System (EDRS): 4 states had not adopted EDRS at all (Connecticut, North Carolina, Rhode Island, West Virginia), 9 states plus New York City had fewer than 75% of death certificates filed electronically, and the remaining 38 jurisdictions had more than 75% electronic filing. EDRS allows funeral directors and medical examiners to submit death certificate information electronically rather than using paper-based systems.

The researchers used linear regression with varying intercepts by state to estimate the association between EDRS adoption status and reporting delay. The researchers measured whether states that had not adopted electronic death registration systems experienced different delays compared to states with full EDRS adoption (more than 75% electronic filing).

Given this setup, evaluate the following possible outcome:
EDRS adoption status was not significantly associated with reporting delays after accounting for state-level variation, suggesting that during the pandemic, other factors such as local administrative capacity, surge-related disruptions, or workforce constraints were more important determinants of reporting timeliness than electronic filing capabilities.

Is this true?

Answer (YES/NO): NO